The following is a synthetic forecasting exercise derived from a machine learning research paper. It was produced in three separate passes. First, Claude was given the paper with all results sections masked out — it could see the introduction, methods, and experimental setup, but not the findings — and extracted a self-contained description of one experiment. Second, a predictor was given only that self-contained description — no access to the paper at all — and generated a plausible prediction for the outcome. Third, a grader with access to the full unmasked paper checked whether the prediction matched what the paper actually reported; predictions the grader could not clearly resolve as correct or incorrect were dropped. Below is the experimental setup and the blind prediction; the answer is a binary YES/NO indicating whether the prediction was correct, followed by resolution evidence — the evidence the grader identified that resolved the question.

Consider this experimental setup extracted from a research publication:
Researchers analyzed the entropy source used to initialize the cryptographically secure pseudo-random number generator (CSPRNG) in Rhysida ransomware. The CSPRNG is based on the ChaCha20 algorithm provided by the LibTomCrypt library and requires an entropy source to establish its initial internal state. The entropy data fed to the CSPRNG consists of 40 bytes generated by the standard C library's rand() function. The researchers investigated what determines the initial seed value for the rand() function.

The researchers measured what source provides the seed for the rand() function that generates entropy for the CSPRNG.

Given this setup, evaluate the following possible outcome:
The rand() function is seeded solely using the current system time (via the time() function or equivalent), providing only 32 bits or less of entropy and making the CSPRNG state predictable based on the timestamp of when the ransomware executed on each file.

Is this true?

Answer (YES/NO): YES